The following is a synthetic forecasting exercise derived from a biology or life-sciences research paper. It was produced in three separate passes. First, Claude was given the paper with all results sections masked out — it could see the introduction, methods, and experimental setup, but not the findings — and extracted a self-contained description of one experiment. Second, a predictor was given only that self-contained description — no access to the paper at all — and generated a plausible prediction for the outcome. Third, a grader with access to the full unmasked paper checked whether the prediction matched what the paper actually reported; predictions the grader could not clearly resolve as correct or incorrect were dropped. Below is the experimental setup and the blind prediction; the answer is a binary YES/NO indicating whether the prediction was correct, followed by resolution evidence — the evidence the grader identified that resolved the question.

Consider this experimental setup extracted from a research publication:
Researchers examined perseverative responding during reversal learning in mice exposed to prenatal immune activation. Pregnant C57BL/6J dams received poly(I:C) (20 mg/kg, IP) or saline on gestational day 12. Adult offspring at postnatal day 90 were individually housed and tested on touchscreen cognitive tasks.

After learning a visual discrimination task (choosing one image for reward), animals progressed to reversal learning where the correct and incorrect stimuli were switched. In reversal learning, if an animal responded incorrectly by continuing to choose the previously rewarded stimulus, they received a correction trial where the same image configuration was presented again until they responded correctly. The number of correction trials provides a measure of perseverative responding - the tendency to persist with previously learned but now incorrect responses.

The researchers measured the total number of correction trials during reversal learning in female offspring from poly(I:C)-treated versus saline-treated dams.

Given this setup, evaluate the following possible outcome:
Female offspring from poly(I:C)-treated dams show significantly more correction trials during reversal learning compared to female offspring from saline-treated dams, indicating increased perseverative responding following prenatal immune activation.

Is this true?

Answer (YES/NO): NO